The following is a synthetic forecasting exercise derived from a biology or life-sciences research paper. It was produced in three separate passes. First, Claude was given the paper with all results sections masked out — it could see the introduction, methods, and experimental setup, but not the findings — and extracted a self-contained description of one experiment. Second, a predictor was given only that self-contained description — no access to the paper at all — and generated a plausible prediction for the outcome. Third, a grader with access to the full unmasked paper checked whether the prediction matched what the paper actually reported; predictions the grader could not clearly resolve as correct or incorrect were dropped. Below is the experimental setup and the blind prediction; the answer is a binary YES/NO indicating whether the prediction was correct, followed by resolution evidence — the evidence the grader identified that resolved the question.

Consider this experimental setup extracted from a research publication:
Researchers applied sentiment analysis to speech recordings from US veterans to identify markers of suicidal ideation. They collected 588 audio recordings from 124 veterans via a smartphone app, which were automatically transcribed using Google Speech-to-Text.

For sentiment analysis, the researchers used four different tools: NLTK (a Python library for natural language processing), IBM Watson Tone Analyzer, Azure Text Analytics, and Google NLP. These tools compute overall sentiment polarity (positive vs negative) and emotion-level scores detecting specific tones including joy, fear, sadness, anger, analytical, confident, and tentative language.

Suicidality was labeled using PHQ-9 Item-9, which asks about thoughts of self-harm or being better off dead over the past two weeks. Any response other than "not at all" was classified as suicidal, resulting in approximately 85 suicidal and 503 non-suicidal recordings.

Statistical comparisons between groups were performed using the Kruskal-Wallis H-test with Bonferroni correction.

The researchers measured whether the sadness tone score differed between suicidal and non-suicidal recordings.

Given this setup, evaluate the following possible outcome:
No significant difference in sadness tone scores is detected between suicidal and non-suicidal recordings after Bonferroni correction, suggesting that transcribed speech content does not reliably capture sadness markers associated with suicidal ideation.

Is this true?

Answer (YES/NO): YES